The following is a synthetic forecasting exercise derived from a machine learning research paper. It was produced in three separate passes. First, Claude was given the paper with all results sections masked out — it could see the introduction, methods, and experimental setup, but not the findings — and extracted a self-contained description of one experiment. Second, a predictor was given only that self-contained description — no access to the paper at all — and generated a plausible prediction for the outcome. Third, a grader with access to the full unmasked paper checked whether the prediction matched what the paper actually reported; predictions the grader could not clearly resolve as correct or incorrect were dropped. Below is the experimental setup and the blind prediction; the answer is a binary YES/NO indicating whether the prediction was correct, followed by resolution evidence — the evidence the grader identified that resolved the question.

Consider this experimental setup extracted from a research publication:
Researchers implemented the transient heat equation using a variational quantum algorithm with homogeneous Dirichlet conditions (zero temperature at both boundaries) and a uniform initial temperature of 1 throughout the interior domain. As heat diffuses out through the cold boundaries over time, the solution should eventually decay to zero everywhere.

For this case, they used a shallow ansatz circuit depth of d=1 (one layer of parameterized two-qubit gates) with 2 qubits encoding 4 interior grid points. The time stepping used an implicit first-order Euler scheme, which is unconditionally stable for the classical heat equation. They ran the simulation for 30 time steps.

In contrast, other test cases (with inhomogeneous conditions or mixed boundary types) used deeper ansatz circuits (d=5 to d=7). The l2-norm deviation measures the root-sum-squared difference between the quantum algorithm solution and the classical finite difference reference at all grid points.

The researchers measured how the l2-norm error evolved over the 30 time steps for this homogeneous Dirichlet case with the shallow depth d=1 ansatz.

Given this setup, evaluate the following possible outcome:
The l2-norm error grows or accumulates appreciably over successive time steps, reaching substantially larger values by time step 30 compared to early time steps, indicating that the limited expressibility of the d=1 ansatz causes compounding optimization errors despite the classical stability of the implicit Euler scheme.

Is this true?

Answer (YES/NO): YES